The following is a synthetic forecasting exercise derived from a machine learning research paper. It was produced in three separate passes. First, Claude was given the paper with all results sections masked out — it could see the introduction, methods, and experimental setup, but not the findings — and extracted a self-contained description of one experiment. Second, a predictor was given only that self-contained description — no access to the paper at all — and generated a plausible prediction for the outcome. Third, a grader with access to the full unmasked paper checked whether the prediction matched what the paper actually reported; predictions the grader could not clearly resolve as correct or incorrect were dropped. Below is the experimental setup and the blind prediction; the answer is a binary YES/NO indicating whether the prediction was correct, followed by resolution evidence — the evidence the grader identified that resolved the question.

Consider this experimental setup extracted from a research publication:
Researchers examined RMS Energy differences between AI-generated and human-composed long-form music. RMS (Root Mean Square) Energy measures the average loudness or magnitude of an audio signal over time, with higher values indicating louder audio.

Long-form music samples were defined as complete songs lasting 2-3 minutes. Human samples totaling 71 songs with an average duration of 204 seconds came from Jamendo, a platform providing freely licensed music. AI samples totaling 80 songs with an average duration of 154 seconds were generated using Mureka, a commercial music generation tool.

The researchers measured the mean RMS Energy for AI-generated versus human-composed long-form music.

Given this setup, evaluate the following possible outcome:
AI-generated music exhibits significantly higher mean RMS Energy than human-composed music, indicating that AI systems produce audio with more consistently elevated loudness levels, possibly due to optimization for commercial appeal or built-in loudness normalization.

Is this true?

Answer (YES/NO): NO